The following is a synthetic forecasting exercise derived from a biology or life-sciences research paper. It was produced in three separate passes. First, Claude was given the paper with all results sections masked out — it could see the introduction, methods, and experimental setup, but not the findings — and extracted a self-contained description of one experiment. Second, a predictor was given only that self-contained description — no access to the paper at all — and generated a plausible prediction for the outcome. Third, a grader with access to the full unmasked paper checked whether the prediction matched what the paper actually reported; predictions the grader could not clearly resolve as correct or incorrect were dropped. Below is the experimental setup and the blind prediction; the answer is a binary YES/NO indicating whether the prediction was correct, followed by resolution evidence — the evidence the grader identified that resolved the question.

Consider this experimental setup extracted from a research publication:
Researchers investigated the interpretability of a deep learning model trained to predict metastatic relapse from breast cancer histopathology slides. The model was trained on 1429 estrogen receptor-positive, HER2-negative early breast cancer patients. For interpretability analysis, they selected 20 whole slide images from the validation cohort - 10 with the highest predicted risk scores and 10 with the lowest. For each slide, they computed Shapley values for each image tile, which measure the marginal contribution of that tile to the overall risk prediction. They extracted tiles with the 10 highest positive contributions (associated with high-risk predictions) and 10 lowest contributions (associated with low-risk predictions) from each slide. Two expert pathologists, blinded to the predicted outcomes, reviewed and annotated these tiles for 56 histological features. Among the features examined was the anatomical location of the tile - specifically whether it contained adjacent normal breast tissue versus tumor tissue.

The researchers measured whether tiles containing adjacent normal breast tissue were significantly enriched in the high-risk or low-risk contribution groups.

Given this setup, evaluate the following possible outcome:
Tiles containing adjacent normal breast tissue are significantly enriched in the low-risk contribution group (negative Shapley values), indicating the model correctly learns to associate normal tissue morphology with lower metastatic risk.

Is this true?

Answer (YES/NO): YES